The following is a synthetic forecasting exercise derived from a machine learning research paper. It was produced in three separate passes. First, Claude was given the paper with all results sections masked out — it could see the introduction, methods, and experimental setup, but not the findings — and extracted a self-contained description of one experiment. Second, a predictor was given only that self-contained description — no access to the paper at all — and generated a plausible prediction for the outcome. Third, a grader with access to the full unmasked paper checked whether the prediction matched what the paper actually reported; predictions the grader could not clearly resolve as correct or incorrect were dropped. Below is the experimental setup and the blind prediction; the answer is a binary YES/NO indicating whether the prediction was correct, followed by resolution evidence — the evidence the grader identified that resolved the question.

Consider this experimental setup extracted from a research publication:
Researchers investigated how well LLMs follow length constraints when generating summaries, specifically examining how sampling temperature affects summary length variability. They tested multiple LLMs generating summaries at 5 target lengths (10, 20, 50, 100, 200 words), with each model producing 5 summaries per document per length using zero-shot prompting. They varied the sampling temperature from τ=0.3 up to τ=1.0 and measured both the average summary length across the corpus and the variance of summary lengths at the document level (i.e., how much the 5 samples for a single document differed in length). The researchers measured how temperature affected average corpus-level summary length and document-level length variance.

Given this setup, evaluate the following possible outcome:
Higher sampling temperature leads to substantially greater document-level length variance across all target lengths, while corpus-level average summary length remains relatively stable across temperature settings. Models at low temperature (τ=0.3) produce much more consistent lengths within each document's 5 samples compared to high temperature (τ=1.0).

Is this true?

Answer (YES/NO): YES